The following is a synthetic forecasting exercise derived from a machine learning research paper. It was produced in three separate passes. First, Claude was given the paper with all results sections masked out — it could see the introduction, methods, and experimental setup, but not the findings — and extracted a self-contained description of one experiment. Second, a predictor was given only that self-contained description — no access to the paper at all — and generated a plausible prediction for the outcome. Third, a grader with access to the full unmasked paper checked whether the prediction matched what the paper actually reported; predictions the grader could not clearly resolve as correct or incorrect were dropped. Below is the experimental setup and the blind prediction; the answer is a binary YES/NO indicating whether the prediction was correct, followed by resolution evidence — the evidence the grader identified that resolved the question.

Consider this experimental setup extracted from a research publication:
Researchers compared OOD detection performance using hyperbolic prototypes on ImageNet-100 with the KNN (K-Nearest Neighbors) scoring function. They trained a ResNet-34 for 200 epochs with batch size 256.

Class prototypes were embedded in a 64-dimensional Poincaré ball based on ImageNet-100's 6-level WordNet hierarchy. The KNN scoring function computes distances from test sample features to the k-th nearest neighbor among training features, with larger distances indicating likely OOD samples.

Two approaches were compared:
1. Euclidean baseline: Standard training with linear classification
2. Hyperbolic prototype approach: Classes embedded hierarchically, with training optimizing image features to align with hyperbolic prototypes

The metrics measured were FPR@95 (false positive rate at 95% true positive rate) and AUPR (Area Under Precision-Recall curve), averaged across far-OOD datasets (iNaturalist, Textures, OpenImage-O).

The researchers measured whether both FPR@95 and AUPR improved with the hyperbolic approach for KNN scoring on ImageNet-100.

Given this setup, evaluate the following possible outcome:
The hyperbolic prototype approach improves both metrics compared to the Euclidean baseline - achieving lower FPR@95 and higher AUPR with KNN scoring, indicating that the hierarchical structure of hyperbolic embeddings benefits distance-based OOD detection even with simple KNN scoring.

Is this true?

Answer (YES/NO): NO